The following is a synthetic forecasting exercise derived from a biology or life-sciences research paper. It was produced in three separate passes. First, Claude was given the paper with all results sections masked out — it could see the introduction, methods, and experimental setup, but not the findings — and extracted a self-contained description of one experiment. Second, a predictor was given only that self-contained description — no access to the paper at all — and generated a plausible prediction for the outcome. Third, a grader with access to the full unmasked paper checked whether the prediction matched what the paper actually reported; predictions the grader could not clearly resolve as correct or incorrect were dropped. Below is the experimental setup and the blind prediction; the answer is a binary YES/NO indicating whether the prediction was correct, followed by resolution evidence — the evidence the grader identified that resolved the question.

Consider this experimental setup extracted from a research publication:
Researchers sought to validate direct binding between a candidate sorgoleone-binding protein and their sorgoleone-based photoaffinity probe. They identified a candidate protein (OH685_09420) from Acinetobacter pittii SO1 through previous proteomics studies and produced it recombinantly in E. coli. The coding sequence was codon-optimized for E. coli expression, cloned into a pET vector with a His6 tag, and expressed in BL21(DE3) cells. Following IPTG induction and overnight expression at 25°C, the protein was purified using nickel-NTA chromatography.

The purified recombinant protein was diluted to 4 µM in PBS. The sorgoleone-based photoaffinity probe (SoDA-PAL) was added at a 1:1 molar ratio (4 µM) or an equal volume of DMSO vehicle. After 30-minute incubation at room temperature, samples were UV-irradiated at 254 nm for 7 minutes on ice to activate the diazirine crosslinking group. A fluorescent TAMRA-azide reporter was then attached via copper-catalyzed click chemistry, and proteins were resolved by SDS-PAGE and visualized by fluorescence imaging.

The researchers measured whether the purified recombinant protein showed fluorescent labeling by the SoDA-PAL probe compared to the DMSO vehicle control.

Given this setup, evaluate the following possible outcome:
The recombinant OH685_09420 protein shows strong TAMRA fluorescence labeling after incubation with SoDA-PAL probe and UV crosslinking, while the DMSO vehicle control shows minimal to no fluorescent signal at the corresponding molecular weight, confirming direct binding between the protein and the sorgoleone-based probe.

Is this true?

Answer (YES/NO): YES